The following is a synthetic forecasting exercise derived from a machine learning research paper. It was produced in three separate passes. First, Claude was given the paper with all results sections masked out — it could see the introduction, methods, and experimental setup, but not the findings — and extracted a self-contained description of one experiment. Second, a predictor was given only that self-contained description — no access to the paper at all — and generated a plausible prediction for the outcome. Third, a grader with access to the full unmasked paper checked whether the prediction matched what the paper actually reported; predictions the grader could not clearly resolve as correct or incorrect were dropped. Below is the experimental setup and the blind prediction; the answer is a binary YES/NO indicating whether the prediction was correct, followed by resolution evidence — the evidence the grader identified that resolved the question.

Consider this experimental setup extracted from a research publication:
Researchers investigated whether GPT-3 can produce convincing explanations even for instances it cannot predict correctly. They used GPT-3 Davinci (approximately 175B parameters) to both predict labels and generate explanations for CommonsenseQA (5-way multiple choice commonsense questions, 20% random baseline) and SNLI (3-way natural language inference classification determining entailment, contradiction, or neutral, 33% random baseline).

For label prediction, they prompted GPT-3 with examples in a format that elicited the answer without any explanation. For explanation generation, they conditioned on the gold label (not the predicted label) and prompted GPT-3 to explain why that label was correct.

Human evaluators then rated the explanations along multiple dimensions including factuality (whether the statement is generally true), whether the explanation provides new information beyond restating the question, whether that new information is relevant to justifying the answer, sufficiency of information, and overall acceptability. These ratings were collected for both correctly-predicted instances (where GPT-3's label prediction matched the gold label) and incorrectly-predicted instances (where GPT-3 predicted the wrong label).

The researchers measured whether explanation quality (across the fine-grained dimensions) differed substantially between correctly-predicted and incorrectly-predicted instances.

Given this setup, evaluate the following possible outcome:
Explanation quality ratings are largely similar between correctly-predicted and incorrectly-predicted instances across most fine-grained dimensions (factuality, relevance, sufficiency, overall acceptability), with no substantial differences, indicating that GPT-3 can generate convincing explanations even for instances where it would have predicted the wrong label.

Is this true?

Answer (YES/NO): YES